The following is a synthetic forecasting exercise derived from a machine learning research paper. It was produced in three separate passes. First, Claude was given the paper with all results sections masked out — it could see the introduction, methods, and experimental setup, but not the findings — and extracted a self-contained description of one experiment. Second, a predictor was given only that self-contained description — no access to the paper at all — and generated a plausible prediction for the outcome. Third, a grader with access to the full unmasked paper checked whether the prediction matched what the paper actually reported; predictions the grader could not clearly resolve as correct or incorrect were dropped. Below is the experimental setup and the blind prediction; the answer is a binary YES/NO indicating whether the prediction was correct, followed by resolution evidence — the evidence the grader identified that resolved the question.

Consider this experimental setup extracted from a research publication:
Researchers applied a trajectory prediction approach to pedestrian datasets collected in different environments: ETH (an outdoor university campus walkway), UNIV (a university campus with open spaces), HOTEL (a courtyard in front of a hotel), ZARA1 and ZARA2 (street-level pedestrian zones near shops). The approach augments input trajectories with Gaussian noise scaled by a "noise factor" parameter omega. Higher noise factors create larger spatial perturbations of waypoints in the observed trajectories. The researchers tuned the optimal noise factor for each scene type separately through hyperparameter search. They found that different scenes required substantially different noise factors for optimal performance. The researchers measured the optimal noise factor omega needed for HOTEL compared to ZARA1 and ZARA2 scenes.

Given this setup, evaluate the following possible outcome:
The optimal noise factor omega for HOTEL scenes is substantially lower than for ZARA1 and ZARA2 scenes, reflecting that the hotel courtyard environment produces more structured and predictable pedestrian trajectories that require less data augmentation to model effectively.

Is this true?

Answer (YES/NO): YES